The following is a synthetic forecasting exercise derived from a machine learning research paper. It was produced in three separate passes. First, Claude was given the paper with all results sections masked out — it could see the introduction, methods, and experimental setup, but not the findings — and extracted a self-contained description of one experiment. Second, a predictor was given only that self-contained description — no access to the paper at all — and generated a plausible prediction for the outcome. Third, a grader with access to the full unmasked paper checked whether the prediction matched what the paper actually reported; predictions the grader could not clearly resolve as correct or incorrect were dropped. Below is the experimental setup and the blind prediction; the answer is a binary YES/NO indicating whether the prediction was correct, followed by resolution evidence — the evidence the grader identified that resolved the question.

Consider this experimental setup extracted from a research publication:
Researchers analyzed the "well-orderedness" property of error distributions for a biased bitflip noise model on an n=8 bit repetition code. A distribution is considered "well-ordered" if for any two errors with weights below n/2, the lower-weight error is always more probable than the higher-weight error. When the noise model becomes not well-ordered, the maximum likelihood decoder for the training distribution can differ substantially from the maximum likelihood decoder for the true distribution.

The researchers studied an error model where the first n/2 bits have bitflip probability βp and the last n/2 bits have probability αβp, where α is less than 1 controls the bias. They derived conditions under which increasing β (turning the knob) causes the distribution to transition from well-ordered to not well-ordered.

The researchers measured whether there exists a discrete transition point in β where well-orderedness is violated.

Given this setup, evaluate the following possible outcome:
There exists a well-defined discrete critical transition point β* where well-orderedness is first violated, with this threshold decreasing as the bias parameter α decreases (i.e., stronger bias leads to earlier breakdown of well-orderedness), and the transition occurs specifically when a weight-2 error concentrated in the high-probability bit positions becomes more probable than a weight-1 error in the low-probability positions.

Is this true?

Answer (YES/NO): NO